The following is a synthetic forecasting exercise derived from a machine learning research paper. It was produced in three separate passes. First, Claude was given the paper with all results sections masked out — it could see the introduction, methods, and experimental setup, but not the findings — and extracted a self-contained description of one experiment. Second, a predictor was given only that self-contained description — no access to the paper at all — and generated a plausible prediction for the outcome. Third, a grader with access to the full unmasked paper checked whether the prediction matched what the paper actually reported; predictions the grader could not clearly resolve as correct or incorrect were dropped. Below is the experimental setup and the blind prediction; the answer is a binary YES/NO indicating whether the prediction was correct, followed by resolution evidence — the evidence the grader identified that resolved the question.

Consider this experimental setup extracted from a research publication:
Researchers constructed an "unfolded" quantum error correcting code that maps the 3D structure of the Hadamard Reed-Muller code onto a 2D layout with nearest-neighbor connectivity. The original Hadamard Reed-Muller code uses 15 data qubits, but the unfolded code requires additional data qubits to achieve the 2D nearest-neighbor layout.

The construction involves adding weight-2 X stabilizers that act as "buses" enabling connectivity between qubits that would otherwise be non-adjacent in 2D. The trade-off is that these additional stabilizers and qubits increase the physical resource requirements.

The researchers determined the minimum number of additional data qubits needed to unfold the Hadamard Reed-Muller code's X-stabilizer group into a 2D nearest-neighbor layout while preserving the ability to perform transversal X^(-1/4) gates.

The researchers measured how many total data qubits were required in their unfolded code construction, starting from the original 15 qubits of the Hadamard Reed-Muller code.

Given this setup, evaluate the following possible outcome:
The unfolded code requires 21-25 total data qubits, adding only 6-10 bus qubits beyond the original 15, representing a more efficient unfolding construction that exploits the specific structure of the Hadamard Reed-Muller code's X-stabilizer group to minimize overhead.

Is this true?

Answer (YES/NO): NO